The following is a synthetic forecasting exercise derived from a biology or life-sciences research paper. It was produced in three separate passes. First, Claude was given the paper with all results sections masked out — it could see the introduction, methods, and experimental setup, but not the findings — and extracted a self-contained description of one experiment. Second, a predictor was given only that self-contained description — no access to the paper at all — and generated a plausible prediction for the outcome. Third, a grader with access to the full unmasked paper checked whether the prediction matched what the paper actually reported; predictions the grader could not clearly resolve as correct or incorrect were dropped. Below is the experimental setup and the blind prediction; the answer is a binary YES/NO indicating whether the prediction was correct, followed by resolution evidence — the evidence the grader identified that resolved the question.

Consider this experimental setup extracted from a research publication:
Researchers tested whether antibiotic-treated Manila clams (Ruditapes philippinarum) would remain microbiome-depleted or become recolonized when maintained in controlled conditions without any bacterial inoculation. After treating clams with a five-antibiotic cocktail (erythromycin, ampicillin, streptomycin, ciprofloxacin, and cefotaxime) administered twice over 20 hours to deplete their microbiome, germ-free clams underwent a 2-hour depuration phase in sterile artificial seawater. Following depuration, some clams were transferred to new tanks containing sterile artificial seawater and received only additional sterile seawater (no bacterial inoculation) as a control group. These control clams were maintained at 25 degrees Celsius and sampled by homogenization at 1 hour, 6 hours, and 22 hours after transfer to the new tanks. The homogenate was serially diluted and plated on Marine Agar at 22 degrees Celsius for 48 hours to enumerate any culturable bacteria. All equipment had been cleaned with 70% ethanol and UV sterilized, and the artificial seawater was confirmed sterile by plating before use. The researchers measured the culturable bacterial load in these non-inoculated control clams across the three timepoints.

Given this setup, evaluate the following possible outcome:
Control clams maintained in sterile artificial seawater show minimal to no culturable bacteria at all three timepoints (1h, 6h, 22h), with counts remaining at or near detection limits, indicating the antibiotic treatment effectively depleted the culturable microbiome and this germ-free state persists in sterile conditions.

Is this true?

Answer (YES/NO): NO